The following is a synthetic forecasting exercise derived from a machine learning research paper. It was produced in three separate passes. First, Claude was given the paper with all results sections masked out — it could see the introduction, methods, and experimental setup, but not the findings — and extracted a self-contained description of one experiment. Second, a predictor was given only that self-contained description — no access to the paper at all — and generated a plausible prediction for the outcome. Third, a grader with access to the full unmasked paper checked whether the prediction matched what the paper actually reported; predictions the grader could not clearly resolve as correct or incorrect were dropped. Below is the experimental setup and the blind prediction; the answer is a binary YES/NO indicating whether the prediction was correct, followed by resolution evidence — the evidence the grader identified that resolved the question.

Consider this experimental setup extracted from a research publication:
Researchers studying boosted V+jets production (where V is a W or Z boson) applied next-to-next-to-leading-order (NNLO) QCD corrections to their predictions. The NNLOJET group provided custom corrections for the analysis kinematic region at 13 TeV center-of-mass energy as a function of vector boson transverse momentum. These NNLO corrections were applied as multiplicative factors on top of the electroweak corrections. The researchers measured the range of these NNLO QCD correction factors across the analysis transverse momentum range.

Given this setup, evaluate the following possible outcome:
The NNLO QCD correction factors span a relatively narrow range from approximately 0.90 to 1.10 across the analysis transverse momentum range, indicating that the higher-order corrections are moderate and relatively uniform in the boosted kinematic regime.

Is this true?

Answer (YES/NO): NO